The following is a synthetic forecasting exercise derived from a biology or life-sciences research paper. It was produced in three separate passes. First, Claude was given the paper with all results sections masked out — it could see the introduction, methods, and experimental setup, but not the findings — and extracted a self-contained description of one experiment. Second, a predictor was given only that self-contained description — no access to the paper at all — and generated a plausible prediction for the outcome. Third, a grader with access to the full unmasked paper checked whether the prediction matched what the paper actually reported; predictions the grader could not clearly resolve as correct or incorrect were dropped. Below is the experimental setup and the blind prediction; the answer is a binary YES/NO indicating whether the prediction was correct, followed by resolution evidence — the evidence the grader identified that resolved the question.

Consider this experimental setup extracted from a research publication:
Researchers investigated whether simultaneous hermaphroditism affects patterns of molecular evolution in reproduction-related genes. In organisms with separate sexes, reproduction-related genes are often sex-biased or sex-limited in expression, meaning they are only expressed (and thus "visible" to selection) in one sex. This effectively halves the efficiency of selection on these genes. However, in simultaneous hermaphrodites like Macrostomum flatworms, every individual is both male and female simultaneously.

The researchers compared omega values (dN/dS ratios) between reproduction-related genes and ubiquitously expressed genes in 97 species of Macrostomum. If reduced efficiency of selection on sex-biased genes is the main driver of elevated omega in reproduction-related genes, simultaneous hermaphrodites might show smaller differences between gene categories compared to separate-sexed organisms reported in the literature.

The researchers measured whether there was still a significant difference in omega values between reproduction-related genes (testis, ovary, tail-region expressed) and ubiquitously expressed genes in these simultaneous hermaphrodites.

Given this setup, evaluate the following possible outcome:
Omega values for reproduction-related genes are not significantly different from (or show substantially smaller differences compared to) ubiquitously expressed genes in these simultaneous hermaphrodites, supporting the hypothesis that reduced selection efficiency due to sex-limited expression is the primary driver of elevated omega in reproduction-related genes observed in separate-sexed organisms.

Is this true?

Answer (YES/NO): NO